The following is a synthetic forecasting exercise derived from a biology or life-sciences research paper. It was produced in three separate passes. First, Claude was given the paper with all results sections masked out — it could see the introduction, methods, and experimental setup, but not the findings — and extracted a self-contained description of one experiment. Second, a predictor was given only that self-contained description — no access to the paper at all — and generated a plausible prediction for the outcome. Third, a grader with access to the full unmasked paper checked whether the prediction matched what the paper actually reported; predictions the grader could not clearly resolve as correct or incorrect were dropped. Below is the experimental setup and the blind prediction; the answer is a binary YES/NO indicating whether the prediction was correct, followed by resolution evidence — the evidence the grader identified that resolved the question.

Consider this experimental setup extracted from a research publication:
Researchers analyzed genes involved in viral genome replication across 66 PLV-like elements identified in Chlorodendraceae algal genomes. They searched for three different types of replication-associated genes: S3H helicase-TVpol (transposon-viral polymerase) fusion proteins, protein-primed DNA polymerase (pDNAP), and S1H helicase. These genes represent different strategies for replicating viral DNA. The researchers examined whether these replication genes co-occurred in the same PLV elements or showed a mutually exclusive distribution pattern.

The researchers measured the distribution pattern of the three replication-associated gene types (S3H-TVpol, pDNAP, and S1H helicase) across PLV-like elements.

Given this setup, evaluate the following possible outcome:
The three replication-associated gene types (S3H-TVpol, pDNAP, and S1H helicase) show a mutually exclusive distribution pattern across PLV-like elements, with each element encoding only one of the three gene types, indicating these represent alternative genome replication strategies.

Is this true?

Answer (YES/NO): YES